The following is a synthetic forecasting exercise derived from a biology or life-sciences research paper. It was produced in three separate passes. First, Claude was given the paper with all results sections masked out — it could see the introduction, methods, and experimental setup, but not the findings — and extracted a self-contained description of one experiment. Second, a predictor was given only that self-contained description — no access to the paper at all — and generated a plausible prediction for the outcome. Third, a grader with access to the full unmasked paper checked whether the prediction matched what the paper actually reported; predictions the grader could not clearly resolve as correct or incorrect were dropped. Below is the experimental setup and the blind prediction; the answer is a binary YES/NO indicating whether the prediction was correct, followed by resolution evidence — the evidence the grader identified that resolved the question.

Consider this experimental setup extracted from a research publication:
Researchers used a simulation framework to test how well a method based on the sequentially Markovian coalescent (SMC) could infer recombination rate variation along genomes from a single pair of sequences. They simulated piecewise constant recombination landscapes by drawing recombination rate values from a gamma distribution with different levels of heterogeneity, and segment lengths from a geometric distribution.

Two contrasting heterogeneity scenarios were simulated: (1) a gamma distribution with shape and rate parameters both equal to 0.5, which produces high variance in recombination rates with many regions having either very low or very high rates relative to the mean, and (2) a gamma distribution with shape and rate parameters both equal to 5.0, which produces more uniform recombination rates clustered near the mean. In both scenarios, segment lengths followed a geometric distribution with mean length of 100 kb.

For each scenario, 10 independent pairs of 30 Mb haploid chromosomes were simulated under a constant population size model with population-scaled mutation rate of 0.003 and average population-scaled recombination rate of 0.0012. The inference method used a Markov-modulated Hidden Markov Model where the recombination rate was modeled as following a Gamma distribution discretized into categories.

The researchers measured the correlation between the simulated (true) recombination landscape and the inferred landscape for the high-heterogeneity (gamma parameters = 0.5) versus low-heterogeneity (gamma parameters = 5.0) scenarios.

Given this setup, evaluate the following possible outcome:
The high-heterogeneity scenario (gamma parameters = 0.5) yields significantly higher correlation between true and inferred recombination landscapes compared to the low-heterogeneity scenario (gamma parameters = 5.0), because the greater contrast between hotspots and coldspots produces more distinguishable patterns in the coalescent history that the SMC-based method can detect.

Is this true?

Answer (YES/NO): YES